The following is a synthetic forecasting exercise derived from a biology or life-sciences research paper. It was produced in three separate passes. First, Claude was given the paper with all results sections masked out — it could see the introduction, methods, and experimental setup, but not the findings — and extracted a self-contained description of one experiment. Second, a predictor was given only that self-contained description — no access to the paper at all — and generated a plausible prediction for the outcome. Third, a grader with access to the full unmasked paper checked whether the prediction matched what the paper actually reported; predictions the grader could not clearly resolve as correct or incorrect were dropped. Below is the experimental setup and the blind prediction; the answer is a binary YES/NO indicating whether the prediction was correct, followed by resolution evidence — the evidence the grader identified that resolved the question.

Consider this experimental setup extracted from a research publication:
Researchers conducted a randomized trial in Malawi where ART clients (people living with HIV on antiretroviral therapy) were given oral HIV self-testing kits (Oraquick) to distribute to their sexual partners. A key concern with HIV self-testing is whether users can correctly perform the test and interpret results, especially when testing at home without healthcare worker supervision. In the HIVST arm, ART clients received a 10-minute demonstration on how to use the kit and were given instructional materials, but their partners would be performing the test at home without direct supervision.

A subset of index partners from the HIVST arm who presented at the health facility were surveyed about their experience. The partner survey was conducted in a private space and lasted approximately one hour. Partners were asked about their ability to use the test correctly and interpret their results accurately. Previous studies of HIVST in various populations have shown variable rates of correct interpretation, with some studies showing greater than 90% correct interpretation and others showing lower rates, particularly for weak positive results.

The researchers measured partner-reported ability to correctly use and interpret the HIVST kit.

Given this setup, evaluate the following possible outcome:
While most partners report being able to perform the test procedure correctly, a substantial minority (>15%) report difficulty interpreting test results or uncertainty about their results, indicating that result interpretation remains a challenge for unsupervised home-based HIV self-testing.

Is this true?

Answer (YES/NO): NO